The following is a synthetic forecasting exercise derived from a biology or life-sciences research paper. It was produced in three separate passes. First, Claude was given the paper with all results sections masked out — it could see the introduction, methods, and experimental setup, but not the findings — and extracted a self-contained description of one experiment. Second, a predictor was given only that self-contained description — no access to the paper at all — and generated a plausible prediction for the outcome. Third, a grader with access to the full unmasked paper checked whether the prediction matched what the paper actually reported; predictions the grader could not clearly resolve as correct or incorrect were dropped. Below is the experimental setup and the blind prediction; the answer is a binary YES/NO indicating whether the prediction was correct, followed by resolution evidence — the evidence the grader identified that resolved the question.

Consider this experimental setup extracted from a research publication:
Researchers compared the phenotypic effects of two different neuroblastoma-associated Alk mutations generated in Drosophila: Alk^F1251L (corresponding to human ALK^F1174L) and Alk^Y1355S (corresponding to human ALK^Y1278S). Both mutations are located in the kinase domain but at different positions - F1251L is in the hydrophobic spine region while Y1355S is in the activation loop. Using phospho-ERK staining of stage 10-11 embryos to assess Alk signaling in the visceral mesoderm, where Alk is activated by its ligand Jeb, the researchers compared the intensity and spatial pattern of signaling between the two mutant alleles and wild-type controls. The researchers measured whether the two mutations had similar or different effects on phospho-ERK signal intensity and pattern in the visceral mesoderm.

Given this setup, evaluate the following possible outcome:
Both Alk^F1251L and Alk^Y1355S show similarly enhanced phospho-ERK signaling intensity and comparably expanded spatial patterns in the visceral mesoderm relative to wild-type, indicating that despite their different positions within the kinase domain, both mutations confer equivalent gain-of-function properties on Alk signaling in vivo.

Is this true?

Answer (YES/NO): NO